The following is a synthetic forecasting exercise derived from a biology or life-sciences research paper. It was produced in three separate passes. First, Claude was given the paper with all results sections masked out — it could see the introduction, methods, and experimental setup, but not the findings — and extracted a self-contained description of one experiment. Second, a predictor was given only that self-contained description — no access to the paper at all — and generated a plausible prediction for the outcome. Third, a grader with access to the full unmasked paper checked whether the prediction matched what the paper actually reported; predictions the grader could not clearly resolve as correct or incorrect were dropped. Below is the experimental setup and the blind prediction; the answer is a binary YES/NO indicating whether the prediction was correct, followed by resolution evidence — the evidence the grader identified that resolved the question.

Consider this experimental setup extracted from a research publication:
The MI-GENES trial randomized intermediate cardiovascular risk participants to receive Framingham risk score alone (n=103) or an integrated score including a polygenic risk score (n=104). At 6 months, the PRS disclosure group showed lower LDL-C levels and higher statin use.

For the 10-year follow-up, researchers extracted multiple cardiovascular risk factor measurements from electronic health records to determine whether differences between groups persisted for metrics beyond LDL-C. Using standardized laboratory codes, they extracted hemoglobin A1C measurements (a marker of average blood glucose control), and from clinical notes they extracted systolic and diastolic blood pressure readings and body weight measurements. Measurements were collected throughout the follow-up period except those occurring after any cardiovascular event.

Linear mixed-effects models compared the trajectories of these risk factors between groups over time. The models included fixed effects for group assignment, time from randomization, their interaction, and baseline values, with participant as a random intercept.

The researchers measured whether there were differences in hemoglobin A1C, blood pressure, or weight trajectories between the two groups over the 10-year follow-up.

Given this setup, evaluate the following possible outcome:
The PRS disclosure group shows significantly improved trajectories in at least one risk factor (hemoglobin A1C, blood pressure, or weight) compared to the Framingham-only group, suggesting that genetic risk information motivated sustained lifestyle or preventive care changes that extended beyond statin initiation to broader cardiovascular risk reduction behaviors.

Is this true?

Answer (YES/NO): NO